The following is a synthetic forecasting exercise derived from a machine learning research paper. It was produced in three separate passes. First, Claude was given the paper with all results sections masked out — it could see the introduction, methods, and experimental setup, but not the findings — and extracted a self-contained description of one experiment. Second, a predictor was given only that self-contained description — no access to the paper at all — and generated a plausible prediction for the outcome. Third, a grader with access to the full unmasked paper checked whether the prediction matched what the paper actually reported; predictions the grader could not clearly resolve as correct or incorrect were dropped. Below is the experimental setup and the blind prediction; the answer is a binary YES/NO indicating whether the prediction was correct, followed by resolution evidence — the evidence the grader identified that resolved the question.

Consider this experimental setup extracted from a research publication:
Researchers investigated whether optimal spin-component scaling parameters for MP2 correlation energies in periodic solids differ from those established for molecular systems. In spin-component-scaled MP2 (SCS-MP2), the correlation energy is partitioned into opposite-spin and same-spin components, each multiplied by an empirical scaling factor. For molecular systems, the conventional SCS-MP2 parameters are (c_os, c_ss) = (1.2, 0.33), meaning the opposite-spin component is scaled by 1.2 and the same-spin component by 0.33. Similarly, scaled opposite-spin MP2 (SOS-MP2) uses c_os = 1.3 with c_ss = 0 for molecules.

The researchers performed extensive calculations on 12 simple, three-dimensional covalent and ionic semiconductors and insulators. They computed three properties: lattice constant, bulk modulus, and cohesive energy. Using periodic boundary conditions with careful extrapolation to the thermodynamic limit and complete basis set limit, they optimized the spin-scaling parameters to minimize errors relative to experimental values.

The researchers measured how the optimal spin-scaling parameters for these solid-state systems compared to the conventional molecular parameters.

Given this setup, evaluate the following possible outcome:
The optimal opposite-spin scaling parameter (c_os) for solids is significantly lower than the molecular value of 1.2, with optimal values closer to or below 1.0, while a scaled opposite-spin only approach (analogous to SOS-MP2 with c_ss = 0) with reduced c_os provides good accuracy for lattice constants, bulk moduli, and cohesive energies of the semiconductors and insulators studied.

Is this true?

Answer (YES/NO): NO